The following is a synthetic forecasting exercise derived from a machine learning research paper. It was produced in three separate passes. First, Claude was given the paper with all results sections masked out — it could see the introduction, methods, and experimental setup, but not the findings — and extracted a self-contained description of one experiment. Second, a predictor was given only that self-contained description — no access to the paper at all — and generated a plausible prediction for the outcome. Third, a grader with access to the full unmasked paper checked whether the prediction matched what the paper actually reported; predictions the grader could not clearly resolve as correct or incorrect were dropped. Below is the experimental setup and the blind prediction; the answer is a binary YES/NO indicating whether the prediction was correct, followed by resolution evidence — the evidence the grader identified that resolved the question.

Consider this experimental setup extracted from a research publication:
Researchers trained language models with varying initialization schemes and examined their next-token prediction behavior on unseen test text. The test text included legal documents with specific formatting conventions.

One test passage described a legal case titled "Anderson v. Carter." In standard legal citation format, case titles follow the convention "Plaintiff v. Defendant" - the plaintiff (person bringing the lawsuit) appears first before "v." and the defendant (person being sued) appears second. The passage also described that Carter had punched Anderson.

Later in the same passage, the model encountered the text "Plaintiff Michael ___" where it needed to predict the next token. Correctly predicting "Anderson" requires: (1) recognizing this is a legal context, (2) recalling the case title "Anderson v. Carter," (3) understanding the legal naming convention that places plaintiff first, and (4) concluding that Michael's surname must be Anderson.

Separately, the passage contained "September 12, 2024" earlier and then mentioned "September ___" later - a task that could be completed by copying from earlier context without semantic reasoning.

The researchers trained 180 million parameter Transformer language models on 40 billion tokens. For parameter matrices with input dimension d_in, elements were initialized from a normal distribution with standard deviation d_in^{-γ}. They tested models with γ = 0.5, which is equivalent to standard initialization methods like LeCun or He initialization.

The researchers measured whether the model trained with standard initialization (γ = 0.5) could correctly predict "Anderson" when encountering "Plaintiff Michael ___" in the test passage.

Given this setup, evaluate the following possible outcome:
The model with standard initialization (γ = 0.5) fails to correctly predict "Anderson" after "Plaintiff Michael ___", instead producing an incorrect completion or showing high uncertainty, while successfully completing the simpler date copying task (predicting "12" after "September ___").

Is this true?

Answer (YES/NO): YES